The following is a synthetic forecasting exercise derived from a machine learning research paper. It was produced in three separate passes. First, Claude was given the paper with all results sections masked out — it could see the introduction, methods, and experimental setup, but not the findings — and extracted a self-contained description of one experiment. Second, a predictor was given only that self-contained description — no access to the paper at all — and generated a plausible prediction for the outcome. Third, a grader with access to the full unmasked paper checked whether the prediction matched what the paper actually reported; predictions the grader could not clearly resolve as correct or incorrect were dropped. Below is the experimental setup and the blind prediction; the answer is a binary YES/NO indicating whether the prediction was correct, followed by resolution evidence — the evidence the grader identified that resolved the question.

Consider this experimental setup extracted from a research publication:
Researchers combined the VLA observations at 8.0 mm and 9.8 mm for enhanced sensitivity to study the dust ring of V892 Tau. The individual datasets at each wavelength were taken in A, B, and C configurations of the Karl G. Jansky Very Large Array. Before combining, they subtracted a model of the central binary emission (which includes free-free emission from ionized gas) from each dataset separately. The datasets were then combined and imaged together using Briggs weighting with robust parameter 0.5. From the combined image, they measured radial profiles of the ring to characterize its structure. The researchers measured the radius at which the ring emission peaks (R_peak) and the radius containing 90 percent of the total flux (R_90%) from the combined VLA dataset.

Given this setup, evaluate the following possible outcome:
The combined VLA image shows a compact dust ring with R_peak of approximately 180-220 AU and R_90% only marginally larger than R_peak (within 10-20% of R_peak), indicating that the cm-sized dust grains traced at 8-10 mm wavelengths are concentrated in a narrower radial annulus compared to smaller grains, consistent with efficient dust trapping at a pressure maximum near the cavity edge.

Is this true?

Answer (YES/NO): NO